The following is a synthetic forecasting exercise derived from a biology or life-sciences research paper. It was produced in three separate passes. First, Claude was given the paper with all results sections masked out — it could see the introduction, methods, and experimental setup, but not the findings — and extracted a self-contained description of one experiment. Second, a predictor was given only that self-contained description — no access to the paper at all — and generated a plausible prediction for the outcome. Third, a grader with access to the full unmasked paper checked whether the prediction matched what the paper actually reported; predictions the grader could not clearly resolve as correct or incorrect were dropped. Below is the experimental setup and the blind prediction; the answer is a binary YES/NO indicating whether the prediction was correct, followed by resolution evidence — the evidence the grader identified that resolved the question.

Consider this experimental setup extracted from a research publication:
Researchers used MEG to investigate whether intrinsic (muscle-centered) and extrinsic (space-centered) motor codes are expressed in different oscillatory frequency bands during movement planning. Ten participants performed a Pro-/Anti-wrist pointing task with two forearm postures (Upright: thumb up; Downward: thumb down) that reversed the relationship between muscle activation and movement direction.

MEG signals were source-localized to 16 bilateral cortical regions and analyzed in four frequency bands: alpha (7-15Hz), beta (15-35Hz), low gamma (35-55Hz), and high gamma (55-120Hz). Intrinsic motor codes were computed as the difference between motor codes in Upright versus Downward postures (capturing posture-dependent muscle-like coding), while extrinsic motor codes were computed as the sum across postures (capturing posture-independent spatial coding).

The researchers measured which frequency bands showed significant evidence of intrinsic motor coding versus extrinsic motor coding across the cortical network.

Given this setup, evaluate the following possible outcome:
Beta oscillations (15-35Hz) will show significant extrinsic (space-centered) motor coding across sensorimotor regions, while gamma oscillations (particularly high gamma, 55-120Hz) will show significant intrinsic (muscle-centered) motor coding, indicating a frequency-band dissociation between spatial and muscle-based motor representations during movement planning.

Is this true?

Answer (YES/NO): NO